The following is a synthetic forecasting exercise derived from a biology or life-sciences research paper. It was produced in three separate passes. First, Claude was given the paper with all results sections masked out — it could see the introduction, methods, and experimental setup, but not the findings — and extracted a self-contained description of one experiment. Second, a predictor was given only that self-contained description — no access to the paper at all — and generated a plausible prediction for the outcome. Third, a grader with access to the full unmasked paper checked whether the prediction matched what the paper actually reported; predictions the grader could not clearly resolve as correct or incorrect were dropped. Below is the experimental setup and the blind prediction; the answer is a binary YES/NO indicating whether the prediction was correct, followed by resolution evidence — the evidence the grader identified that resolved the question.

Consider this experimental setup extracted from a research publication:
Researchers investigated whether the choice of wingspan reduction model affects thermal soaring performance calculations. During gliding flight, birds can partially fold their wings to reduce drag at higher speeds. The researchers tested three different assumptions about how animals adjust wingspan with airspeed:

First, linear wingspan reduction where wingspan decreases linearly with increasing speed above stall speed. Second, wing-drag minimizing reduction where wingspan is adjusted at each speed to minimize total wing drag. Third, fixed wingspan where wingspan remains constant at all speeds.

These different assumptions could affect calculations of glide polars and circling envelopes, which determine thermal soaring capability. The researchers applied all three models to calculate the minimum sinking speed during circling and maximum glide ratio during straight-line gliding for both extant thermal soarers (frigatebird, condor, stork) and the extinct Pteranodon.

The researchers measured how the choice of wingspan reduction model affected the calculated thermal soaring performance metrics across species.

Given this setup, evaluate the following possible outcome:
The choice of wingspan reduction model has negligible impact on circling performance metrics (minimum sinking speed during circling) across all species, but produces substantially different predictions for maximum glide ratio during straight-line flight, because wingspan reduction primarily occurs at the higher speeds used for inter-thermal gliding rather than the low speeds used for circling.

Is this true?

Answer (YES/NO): NO